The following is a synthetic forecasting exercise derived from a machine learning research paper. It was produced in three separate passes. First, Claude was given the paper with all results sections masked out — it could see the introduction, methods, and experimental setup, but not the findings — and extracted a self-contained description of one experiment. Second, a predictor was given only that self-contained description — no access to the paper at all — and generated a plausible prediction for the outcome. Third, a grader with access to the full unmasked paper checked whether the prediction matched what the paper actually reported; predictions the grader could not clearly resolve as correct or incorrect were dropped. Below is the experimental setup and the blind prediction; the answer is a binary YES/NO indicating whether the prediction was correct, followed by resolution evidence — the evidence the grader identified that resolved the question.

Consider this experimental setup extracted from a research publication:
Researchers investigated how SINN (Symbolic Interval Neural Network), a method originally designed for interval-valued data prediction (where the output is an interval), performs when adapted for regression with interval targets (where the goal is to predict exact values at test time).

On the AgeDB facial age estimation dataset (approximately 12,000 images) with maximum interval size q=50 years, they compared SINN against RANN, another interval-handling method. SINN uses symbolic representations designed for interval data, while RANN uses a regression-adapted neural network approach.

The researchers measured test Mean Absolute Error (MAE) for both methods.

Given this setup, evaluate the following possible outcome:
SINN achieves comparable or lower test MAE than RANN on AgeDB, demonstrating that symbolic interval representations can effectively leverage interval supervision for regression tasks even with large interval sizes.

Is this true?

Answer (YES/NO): NO